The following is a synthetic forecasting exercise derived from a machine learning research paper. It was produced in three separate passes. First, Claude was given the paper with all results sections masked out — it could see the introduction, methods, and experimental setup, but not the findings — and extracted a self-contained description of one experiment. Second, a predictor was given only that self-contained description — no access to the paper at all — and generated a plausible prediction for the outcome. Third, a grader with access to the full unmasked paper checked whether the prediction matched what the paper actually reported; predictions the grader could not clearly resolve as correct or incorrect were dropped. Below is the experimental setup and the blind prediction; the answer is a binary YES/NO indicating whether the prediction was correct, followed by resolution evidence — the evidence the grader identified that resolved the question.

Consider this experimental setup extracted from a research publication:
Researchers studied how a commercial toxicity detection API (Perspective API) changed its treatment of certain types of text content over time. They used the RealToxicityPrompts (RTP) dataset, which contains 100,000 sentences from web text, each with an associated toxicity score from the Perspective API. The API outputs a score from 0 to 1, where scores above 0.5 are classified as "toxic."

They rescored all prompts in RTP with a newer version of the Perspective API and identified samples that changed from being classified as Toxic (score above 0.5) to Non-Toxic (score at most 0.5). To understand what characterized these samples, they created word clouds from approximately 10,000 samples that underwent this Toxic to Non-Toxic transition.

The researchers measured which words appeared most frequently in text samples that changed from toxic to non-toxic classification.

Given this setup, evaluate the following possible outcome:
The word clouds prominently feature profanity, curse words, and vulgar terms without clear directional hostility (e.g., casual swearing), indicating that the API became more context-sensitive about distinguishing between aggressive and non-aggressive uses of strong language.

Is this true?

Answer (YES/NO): NO